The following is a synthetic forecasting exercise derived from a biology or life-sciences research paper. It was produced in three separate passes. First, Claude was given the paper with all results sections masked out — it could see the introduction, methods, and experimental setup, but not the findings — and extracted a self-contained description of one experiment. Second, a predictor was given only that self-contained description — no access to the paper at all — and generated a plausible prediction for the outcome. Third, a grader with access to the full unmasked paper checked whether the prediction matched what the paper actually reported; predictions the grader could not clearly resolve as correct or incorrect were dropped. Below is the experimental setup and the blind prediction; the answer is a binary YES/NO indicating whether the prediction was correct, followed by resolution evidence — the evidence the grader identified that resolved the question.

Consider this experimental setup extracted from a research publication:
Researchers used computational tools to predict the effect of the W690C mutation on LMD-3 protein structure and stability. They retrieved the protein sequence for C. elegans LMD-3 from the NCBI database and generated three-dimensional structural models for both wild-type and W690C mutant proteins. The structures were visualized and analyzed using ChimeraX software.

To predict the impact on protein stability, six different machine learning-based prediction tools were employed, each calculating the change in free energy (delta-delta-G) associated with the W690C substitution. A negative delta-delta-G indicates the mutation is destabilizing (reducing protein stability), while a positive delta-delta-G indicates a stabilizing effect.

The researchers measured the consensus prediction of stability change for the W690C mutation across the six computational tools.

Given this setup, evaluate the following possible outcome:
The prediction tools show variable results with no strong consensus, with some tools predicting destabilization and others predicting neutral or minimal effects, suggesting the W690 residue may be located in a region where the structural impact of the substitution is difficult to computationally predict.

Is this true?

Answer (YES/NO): NO